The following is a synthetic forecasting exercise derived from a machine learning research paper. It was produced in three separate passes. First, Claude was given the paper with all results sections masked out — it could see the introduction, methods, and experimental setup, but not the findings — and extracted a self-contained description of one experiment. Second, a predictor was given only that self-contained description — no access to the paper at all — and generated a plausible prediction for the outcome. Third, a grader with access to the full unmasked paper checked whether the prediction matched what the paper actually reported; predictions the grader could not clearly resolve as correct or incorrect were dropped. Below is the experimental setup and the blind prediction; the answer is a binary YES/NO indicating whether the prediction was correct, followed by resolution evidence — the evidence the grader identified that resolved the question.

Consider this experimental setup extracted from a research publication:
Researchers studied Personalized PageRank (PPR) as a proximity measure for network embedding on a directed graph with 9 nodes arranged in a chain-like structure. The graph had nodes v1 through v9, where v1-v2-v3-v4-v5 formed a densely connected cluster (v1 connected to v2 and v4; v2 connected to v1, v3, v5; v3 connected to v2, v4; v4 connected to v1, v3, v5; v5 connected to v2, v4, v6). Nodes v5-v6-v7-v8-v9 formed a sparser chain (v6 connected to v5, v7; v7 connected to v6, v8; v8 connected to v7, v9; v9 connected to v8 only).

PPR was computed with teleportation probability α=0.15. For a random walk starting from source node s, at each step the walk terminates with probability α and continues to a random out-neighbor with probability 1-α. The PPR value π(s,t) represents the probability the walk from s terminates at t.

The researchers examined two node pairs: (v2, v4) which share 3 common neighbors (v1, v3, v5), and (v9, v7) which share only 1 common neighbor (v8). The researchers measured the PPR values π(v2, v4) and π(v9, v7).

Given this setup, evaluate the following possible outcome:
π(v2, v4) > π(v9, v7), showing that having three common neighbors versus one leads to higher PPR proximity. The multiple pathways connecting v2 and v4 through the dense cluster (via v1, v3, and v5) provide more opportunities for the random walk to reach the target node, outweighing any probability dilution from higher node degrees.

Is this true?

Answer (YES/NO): NO